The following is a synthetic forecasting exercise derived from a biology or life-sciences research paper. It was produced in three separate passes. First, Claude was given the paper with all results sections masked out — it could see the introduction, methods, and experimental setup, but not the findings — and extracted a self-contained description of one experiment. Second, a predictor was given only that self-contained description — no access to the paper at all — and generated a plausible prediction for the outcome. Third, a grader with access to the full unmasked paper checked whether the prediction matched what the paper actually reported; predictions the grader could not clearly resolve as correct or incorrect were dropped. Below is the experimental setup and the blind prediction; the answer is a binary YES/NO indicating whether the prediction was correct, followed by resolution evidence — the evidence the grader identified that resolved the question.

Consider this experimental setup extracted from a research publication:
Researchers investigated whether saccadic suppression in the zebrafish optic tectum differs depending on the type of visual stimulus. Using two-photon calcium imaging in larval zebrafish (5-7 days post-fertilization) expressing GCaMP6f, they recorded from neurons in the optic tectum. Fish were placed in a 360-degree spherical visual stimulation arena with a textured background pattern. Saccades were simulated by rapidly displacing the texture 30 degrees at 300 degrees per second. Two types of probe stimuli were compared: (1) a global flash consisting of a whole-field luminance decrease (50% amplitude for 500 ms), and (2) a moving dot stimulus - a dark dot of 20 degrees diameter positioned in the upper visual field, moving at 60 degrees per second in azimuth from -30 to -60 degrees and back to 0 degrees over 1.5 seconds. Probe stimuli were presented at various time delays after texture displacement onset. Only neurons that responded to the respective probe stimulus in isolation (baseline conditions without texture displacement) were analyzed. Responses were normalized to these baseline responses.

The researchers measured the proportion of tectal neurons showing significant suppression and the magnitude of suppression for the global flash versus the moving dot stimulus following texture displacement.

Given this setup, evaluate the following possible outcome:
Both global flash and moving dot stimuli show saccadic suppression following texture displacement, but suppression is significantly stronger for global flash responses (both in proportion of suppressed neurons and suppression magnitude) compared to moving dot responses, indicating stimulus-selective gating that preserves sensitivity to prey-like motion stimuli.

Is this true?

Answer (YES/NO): NO